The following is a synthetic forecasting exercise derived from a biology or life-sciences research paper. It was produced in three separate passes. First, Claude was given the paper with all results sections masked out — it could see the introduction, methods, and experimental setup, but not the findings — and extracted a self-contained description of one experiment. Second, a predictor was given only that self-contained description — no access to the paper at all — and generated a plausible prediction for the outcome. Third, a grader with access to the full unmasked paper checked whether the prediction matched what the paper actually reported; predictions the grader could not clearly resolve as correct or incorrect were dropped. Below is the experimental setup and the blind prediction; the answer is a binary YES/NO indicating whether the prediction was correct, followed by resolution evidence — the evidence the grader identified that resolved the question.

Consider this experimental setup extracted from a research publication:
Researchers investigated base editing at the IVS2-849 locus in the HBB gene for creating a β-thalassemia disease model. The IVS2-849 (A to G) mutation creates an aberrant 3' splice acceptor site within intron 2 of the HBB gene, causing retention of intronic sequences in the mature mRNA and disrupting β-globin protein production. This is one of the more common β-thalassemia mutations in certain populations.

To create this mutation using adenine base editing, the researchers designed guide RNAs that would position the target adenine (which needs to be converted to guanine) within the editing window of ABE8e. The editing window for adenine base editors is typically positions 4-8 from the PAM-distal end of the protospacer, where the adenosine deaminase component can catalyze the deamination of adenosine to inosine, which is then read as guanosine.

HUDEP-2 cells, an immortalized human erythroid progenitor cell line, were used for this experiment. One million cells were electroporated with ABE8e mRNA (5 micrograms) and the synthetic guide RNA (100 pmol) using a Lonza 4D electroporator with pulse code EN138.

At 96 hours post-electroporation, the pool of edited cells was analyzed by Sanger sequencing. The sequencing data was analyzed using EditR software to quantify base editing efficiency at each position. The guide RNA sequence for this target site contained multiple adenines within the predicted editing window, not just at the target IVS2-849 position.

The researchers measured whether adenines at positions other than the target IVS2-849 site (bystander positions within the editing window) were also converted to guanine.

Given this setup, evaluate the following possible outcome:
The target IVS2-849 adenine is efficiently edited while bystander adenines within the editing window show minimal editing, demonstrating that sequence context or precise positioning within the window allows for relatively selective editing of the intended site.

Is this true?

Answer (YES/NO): NO